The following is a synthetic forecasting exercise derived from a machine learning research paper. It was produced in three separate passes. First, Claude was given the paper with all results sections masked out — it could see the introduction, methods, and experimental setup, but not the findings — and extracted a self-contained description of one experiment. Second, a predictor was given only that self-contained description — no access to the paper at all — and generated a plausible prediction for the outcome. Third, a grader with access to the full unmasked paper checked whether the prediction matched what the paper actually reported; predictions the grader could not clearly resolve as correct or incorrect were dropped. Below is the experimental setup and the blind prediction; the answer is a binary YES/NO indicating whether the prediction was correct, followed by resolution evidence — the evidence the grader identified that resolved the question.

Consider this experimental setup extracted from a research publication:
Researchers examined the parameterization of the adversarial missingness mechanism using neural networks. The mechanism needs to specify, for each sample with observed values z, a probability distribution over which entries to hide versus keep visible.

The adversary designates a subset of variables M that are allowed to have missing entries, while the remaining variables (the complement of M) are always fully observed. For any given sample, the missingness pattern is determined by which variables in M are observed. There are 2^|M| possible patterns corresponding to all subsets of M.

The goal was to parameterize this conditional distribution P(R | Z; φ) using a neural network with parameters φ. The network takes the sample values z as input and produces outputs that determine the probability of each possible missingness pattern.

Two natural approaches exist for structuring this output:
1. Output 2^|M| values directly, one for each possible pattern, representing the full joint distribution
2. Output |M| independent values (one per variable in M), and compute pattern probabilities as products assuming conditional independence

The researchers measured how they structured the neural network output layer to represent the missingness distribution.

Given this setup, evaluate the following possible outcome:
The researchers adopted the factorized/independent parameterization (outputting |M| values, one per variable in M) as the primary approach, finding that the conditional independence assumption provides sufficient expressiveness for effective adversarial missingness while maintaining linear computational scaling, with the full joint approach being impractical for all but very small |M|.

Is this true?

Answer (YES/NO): NO